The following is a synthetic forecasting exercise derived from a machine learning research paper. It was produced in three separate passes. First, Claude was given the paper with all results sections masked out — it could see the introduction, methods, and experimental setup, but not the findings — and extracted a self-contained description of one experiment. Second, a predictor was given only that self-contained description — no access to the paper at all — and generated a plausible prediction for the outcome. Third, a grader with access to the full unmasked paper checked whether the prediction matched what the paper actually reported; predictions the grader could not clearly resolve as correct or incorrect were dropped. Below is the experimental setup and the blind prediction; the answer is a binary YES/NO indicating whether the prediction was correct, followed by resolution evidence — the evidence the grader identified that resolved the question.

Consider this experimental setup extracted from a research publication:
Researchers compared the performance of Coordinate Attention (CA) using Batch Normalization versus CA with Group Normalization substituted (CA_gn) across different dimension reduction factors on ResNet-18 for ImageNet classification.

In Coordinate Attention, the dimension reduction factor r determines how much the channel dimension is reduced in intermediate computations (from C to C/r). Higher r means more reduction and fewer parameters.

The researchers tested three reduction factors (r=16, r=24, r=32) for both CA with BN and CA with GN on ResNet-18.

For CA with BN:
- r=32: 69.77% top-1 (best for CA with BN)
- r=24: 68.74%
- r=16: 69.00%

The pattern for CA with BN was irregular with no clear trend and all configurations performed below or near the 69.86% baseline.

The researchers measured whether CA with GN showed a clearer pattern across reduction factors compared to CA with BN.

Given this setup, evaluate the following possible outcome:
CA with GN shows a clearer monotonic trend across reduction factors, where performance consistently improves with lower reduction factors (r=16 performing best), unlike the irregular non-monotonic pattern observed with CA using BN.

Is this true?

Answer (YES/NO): YES